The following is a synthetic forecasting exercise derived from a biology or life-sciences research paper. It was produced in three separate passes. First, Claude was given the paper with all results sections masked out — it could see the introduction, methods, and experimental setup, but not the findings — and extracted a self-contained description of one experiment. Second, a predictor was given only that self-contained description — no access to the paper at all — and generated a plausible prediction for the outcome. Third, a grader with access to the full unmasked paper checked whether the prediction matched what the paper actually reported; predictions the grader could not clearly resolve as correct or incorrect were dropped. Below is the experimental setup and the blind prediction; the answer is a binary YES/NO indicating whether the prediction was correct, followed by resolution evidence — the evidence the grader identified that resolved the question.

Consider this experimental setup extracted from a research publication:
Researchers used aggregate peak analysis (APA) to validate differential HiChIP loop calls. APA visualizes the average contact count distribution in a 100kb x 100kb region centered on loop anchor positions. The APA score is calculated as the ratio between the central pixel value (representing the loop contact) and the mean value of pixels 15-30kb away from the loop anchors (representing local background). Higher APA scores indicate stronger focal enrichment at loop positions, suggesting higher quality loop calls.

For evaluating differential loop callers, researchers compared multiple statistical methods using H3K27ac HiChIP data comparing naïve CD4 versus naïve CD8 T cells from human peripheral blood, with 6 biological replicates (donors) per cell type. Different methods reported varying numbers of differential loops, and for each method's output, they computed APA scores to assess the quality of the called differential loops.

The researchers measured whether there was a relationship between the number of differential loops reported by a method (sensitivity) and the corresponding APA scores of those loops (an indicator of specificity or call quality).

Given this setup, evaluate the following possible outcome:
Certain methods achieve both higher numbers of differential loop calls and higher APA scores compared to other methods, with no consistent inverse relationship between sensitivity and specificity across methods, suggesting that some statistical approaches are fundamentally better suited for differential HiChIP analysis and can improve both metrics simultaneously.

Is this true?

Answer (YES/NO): NO